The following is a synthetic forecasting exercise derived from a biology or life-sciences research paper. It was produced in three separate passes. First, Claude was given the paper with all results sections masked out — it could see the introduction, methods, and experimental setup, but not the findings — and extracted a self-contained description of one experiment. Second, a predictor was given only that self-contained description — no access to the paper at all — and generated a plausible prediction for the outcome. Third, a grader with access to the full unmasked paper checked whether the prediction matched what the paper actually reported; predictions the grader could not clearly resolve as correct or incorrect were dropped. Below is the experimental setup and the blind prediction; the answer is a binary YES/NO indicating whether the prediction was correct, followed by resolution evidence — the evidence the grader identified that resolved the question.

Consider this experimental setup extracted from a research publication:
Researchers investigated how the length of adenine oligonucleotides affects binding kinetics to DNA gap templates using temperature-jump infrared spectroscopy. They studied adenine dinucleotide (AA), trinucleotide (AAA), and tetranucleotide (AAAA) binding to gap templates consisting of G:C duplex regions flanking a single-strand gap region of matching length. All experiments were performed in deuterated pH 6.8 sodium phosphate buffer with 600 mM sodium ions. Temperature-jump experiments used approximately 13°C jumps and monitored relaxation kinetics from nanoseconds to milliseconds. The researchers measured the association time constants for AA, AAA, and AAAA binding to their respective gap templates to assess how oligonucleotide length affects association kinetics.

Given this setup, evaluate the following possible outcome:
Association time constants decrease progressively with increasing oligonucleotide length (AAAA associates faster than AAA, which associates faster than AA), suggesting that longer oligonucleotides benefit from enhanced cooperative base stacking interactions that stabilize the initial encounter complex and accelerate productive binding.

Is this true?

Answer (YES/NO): NO